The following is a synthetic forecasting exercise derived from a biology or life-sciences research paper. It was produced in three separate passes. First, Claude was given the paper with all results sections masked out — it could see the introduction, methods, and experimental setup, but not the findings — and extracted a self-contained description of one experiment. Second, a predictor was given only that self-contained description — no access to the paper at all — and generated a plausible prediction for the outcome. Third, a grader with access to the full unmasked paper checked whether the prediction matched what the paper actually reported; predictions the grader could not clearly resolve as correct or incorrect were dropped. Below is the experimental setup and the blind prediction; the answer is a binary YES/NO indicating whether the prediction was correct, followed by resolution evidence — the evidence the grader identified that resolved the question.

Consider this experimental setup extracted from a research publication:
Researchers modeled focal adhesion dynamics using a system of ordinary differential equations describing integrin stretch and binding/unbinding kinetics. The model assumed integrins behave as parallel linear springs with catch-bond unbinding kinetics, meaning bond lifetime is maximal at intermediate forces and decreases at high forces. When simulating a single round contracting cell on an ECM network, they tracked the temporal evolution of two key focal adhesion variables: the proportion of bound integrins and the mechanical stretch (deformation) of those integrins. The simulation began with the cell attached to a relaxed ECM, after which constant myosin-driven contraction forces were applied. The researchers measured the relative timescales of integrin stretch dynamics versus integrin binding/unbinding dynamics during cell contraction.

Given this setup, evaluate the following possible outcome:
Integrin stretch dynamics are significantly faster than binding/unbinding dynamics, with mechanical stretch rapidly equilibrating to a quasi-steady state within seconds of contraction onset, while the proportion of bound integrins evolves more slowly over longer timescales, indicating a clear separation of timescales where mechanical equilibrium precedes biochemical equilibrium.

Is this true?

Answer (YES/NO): YES